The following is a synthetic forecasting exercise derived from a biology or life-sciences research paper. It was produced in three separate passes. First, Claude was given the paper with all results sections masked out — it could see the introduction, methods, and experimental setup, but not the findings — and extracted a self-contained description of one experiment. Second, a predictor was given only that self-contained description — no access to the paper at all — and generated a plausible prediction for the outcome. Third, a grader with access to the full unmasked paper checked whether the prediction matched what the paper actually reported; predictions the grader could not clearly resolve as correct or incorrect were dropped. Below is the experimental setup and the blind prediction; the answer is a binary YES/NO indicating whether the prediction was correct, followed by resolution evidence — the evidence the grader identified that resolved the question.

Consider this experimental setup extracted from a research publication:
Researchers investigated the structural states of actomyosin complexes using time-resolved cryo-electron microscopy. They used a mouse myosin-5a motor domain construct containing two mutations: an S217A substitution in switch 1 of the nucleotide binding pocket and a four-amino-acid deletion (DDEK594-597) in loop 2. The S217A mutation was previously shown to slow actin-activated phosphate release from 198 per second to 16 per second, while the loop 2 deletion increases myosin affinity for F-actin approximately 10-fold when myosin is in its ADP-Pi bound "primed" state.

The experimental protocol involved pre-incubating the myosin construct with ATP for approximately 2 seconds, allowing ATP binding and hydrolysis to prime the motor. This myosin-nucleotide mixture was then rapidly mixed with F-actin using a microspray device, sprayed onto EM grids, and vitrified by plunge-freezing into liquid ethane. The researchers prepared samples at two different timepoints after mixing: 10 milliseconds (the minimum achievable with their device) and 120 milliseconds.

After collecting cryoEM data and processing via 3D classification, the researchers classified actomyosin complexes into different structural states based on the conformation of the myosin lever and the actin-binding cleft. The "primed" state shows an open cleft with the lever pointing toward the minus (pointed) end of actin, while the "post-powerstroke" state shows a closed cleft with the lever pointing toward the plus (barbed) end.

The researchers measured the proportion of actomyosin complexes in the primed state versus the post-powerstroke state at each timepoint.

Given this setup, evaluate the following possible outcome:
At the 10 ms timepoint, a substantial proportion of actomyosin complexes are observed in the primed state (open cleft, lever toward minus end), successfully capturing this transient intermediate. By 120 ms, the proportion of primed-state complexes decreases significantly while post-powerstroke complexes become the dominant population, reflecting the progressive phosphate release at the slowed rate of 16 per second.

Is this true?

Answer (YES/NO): YES